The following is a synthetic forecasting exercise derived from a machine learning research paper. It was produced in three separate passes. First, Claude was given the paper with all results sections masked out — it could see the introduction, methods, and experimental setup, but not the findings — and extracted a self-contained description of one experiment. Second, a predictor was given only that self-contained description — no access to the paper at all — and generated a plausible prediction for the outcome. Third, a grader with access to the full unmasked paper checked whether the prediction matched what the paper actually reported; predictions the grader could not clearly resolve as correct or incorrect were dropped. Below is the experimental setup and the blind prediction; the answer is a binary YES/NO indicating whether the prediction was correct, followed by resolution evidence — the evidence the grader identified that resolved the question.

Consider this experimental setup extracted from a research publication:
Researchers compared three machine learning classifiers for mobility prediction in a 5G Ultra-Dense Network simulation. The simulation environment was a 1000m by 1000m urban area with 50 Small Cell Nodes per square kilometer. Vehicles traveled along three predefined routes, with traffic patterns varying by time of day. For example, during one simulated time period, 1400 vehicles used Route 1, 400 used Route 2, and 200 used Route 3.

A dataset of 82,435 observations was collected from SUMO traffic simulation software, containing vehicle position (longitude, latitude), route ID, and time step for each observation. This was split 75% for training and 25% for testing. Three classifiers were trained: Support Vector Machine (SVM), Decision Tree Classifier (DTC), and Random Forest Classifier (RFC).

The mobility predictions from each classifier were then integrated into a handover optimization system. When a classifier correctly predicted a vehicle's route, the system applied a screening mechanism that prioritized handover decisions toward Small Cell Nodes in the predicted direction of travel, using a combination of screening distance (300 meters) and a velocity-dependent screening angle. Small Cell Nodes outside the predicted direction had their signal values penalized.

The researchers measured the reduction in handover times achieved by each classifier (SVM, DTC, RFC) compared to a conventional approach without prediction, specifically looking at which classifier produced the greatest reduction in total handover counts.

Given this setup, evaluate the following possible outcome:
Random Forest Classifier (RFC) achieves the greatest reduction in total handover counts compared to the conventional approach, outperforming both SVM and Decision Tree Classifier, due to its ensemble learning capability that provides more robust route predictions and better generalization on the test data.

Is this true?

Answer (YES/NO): YES